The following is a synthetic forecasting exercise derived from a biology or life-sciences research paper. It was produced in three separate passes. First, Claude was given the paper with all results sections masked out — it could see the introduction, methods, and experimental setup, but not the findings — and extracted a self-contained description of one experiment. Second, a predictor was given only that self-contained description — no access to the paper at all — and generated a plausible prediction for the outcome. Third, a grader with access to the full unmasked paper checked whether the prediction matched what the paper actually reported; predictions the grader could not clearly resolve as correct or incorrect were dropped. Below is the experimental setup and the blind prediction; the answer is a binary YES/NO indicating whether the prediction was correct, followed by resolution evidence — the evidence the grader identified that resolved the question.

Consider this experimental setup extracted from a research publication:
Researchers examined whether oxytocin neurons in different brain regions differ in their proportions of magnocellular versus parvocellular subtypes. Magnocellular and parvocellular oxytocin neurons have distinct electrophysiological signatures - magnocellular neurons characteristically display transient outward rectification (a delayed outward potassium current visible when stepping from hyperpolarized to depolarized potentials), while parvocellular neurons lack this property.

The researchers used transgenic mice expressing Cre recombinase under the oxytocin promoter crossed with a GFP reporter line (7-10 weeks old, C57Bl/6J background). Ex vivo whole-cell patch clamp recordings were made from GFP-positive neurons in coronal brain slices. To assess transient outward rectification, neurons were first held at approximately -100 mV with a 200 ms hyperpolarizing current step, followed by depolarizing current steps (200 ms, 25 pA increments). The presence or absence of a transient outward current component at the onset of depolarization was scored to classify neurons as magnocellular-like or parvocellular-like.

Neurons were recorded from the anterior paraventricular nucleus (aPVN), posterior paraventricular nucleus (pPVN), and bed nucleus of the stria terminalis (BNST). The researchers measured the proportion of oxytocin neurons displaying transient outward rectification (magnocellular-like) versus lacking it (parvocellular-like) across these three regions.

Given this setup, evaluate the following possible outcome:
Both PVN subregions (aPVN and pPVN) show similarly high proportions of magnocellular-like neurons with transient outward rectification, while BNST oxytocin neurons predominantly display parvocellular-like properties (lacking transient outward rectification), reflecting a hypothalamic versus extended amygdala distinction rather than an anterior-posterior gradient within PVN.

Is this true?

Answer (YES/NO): NO